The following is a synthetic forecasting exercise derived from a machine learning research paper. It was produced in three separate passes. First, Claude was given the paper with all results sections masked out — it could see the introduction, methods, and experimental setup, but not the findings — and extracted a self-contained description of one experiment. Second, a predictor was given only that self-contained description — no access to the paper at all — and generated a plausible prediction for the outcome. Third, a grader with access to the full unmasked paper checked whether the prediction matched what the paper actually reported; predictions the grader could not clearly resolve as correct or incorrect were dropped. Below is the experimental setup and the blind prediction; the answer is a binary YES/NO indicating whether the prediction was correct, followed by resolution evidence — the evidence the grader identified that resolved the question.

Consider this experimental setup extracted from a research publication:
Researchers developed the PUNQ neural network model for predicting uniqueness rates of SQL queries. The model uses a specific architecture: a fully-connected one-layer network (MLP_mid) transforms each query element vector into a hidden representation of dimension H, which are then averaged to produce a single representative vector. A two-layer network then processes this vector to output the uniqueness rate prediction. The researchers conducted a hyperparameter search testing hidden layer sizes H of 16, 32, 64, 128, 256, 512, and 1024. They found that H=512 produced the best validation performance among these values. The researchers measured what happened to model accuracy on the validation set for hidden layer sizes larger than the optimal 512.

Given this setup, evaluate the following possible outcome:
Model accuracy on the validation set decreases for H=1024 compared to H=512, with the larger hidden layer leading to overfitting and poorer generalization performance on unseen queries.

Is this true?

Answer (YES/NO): YES